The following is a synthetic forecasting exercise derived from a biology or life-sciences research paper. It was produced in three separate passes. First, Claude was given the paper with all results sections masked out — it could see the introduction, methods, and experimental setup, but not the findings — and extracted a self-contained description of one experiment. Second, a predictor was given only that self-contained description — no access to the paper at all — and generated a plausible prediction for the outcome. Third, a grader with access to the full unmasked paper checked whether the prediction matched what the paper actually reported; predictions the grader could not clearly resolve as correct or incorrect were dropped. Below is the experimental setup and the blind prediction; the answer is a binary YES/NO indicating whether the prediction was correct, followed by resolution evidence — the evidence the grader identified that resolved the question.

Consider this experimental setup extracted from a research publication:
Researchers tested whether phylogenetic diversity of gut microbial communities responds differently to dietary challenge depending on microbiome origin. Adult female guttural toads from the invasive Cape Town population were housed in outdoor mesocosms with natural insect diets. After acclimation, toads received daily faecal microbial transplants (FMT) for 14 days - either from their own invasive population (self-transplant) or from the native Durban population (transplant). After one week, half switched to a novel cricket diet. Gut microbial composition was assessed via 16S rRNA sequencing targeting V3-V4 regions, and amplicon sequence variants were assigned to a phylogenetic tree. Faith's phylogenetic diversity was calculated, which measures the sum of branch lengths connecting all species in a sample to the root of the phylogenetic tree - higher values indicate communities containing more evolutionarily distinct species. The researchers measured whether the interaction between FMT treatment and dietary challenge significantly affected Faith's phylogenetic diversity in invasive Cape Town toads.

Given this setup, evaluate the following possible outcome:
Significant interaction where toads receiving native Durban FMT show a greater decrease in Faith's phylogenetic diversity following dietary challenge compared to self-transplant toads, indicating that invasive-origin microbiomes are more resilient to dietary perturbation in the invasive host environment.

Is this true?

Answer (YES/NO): NO